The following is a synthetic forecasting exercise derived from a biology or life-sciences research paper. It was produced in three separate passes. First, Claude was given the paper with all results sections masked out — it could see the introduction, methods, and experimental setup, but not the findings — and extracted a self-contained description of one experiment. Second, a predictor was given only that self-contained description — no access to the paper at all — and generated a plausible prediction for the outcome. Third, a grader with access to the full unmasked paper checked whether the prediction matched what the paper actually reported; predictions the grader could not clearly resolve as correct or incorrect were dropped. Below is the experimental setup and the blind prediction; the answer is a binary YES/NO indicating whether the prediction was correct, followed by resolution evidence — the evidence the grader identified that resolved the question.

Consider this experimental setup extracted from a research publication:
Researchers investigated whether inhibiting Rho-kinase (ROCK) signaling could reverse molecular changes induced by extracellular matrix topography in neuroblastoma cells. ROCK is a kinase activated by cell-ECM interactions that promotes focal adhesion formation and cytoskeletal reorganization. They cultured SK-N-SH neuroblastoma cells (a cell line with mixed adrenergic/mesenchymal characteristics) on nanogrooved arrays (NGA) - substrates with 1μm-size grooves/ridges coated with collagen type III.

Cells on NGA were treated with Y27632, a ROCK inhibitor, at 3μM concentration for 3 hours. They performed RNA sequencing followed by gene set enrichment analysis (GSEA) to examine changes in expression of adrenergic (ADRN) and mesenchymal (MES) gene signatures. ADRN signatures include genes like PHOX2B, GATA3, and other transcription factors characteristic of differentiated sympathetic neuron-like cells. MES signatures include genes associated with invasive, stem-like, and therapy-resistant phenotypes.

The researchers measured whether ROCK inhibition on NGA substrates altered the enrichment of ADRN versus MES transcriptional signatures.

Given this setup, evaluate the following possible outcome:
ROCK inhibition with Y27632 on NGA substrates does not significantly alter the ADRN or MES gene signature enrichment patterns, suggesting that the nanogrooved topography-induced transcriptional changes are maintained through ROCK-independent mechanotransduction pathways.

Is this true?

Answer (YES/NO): NO